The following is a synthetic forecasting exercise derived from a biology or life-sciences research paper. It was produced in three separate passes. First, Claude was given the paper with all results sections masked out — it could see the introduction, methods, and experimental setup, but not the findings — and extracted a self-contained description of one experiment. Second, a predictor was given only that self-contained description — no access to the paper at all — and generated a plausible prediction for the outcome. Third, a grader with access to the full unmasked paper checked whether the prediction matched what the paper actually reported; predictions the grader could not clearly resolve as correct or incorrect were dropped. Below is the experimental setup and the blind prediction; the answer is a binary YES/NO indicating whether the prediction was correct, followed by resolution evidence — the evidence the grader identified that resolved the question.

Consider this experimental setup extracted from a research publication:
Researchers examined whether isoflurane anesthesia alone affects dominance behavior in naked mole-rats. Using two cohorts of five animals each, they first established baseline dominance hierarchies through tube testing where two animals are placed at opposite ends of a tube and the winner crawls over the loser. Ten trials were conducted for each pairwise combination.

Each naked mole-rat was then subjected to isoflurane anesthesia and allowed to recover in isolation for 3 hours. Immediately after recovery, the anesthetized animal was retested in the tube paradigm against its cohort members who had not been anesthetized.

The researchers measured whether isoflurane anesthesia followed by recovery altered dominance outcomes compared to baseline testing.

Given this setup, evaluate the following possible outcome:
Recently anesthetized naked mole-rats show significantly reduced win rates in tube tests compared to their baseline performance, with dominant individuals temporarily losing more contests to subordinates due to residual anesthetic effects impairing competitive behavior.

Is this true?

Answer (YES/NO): NO